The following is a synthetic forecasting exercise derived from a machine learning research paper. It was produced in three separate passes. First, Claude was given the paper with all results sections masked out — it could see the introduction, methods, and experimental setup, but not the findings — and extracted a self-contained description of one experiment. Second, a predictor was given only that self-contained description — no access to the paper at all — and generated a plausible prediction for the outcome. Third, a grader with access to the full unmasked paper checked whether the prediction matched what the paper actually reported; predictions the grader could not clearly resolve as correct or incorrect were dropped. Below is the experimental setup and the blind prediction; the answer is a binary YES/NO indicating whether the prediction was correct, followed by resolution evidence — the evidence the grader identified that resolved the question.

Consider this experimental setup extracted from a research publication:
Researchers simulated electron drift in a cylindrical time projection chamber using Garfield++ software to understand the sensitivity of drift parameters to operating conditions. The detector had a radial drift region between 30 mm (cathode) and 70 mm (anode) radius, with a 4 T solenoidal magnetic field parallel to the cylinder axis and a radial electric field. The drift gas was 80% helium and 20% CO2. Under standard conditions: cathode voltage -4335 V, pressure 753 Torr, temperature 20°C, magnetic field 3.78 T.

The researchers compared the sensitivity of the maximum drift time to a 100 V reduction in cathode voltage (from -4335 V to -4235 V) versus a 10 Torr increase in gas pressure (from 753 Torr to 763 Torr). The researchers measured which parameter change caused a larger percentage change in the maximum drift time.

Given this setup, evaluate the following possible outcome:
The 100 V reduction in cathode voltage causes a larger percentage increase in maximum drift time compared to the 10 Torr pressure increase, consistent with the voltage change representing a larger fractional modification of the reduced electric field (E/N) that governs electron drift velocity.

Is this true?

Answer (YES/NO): YES